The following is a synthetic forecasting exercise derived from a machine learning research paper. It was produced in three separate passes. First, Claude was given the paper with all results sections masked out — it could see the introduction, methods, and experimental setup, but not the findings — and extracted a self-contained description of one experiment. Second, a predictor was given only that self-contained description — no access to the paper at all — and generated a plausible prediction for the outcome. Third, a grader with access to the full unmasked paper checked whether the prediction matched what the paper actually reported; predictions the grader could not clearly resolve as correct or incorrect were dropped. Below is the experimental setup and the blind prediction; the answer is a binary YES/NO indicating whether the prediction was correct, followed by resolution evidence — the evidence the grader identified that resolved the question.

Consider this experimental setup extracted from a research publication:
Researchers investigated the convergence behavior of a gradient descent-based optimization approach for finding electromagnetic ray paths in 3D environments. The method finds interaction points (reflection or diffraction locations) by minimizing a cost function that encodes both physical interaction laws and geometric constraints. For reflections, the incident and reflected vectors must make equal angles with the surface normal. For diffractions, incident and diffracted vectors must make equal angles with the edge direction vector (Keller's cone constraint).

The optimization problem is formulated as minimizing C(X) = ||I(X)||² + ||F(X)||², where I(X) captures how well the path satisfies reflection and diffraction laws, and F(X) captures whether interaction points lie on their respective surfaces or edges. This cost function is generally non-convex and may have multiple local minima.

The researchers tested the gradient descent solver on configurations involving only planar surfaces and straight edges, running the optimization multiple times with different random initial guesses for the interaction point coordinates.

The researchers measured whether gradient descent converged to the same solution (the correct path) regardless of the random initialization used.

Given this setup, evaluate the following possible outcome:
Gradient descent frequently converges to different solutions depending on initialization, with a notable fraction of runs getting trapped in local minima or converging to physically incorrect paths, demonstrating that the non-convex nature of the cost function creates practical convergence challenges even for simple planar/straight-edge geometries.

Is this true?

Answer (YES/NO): NO